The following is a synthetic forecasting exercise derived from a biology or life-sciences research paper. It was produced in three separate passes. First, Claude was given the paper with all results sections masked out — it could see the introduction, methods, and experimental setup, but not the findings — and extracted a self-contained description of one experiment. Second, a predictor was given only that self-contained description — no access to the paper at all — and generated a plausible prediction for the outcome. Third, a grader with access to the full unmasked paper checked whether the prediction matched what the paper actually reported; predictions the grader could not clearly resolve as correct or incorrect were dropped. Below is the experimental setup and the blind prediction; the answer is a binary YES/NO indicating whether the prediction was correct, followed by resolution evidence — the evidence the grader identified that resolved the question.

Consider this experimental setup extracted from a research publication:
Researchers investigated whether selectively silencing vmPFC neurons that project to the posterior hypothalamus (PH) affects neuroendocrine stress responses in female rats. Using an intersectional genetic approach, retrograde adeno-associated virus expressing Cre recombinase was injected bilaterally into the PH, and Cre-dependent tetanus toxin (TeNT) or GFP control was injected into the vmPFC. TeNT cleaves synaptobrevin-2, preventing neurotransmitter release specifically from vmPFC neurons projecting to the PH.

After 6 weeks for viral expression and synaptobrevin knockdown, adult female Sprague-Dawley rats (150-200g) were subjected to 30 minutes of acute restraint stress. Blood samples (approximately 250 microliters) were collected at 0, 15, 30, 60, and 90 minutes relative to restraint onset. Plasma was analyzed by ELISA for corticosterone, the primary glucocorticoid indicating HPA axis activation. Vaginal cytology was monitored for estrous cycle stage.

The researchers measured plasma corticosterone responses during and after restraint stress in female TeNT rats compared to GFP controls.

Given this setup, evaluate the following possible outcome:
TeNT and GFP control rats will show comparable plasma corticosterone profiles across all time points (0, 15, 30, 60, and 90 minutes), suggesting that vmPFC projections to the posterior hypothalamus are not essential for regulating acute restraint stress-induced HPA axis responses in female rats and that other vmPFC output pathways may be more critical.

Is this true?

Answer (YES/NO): NO